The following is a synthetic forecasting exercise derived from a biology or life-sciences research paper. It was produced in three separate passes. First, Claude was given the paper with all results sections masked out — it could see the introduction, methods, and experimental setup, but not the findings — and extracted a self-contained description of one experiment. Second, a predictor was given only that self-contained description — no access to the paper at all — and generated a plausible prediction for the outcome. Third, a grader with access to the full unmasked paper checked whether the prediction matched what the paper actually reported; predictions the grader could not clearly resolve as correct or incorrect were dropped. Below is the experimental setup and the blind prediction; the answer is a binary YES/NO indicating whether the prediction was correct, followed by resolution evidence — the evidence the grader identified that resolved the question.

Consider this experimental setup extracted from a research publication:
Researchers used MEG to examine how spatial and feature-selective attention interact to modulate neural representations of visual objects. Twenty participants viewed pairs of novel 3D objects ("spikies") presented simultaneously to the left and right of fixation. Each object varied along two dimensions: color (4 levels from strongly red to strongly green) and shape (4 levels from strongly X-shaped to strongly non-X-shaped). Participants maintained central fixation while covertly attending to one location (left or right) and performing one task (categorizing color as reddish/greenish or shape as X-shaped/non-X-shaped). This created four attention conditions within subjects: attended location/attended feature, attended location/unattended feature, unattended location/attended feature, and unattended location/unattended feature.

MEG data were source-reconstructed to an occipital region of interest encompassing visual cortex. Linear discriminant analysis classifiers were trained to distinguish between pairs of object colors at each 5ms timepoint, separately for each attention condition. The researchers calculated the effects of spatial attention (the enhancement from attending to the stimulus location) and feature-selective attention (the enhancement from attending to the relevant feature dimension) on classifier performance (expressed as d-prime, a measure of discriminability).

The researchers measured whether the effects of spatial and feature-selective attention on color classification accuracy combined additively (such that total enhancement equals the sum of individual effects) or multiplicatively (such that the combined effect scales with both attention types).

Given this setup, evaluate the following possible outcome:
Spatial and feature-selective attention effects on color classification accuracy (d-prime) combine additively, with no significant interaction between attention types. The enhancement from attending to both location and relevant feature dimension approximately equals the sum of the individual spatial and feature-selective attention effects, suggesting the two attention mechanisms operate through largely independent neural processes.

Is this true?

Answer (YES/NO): NO